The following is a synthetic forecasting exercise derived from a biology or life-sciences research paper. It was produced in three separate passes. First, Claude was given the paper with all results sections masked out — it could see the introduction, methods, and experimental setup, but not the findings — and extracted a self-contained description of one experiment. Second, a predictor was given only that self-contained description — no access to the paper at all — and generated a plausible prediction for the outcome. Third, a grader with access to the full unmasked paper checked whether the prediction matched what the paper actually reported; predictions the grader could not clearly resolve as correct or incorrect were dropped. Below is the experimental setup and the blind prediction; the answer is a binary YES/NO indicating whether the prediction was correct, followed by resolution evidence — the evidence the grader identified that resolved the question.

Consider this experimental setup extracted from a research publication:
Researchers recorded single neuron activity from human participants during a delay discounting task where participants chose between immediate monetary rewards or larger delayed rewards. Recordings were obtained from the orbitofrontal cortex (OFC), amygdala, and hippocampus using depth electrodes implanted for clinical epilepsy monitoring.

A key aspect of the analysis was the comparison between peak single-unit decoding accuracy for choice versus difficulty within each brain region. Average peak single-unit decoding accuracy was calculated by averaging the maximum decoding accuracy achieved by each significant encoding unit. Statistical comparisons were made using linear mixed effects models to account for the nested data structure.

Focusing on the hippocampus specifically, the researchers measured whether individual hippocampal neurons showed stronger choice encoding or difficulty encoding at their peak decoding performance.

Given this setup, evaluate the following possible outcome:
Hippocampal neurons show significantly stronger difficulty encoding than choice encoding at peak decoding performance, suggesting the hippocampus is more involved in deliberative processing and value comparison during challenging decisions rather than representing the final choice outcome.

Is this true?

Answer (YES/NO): NO